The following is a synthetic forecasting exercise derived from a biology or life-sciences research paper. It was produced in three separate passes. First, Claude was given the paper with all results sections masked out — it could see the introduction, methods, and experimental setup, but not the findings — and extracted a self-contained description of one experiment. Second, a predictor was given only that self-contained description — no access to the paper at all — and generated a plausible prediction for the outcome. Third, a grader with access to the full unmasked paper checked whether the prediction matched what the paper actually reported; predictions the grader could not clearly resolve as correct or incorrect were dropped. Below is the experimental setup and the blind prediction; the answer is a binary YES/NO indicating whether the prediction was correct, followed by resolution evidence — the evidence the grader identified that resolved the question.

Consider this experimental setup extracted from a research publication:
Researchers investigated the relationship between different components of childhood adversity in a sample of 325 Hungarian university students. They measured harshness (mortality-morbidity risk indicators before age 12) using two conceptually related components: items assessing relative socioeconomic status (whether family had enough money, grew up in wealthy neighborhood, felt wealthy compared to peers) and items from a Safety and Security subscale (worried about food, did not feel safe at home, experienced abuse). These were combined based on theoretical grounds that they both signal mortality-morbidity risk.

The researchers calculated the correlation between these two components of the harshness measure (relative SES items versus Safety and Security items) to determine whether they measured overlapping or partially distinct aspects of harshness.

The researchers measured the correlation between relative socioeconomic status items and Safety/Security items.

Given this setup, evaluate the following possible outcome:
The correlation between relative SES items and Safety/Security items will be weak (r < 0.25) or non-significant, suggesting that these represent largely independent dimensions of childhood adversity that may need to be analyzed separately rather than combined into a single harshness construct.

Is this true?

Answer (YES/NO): NO